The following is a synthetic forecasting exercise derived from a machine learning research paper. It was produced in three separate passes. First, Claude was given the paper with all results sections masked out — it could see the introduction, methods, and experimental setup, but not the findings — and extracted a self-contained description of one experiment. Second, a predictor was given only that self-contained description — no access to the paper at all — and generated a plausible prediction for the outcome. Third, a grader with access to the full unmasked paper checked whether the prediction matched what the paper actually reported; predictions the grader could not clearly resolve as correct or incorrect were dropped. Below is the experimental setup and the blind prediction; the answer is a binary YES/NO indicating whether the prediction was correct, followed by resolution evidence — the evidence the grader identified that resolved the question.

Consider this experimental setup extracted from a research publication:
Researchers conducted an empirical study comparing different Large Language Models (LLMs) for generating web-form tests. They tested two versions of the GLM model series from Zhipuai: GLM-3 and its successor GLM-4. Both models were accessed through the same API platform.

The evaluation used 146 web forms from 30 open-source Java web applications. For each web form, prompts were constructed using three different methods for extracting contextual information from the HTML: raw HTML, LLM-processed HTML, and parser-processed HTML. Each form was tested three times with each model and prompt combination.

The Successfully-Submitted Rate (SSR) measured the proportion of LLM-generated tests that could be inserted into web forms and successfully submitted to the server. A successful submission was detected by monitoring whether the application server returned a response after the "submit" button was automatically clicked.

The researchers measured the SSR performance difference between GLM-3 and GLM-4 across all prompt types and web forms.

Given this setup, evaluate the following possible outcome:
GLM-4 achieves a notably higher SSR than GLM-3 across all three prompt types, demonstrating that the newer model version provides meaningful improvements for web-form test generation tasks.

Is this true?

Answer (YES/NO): YES